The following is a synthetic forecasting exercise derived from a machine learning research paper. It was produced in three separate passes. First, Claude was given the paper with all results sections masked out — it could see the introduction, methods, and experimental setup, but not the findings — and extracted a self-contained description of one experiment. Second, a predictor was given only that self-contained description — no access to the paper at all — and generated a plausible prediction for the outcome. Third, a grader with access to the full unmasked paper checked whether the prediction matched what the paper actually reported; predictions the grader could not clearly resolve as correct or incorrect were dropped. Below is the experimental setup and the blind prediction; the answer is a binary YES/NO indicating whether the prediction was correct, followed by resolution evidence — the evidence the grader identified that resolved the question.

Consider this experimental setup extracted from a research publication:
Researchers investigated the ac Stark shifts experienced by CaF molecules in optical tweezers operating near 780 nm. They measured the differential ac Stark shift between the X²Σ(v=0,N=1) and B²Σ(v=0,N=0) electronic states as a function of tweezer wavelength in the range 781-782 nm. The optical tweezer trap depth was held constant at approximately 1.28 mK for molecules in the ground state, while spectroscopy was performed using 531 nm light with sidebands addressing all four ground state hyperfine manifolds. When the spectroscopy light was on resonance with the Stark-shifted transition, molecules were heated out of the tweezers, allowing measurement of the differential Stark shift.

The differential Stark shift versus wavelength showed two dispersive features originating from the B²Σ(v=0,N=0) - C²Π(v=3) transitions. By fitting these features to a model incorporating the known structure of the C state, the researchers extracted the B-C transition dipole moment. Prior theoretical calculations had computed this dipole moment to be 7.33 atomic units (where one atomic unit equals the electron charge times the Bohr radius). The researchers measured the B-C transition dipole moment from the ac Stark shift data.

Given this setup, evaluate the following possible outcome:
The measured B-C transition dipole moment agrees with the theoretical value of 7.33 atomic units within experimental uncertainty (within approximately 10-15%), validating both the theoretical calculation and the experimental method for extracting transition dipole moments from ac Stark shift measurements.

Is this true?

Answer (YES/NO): NO